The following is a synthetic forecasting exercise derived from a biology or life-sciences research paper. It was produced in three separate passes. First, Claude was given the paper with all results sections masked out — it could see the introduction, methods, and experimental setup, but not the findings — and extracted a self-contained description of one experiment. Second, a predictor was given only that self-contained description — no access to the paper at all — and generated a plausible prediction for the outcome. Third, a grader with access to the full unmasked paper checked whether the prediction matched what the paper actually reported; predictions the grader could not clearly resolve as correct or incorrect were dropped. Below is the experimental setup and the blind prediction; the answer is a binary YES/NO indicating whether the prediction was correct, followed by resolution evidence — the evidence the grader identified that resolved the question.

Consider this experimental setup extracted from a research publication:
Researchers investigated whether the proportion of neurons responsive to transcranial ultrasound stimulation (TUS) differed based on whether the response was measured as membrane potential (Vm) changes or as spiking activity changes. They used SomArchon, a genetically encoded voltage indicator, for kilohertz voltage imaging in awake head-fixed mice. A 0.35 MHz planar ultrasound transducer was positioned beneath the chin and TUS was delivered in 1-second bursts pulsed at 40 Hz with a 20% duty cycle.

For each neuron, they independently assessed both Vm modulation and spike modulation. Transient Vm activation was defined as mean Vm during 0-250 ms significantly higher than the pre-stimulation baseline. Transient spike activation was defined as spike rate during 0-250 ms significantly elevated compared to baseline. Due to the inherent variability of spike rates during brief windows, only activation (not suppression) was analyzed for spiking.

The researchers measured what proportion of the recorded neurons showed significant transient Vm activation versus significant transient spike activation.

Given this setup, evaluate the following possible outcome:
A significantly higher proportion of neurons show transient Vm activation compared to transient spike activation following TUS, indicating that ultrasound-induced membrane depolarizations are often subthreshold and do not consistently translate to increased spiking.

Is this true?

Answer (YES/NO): YES